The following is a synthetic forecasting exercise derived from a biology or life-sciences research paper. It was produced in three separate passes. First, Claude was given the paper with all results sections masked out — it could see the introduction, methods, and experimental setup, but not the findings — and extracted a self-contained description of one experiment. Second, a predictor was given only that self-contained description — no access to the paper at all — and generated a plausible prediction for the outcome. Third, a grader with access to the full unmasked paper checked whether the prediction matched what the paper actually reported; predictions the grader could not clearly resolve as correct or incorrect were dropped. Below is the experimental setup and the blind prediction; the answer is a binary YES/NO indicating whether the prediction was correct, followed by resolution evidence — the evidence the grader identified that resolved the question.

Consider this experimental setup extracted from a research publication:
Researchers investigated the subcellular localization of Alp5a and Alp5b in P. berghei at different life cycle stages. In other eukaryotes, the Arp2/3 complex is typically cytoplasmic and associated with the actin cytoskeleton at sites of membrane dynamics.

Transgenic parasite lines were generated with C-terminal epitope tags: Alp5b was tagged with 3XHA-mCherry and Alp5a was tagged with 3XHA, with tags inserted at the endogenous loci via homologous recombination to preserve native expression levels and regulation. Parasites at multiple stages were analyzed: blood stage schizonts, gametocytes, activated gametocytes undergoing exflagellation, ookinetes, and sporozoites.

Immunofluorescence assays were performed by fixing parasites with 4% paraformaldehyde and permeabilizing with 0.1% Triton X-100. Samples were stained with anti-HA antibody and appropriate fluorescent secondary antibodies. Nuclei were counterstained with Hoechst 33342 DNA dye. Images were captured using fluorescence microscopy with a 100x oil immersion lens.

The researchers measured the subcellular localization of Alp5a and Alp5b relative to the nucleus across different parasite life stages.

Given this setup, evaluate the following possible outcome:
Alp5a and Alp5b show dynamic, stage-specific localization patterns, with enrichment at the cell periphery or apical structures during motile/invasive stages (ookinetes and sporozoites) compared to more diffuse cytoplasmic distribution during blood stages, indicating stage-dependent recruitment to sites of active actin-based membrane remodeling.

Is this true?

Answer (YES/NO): NO